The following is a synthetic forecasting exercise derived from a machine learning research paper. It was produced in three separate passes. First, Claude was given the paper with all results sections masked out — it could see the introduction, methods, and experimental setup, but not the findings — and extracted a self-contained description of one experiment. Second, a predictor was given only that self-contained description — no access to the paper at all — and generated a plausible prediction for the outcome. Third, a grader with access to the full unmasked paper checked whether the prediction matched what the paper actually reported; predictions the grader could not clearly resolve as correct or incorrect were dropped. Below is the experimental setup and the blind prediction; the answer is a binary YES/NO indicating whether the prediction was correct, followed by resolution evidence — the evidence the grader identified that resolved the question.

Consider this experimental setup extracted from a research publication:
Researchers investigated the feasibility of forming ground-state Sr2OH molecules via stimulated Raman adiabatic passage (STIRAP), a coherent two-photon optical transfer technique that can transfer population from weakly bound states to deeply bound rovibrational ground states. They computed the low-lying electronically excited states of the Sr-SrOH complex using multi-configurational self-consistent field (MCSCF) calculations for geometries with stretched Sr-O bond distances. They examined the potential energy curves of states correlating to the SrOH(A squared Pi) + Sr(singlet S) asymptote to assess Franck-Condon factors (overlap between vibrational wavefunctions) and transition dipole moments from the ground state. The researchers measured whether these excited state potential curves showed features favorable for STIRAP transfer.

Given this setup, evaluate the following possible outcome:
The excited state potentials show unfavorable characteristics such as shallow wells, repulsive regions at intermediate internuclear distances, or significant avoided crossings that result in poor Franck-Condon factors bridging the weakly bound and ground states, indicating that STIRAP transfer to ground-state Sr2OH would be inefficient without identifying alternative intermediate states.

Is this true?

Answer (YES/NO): NO